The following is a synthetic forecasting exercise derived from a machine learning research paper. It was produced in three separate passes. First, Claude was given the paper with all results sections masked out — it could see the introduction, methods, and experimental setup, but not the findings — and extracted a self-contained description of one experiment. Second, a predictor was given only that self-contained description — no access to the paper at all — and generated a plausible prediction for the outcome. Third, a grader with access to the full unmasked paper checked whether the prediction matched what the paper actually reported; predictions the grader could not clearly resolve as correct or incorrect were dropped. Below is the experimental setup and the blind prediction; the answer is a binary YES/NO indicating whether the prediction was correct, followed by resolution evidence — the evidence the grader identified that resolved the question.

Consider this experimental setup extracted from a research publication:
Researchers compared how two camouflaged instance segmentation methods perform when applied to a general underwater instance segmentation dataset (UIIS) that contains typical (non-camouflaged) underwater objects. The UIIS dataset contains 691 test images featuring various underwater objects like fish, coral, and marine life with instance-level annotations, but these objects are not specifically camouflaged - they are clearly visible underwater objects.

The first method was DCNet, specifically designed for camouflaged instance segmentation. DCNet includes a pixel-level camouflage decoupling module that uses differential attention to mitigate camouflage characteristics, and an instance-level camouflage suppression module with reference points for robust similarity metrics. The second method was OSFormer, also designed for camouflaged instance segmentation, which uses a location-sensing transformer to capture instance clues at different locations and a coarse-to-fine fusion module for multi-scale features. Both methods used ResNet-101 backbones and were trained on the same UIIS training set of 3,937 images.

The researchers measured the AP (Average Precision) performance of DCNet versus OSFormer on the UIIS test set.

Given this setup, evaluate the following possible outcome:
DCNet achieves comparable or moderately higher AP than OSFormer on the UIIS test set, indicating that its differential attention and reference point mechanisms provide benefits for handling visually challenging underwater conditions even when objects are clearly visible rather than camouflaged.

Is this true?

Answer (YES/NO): NO